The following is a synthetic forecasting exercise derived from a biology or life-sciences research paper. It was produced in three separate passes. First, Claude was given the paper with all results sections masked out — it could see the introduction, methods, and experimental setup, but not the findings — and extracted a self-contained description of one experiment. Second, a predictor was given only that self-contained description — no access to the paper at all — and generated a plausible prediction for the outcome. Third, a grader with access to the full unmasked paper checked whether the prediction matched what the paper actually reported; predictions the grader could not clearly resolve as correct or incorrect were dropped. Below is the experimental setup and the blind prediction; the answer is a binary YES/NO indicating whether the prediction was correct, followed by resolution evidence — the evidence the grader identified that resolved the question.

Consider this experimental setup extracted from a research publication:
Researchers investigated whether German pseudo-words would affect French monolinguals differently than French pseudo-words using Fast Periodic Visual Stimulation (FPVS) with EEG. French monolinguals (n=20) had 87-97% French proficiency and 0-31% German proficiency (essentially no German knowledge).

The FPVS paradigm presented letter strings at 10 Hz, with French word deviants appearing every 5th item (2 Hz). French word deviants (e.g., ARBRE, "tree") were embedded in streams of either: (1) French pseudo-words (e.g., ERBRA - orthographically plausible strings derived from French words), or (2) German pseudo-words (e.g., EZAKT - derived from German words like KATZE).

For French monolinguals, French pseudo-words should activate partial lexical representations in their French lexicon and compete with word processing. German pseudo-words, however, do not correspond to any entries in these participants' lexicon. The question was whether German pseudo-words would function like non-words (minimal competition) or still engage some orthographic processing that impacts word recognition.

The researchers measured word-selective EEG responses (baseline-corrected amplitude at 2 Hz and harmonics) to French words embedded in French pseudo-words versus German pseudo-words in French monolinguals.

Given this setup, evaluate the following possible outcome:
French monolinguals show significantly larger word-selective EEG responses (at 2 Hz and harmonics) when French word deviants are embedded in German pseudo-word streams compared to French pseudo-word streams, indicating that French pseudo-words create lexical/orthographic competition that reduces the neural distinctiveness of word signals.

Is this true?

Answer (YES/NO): YES